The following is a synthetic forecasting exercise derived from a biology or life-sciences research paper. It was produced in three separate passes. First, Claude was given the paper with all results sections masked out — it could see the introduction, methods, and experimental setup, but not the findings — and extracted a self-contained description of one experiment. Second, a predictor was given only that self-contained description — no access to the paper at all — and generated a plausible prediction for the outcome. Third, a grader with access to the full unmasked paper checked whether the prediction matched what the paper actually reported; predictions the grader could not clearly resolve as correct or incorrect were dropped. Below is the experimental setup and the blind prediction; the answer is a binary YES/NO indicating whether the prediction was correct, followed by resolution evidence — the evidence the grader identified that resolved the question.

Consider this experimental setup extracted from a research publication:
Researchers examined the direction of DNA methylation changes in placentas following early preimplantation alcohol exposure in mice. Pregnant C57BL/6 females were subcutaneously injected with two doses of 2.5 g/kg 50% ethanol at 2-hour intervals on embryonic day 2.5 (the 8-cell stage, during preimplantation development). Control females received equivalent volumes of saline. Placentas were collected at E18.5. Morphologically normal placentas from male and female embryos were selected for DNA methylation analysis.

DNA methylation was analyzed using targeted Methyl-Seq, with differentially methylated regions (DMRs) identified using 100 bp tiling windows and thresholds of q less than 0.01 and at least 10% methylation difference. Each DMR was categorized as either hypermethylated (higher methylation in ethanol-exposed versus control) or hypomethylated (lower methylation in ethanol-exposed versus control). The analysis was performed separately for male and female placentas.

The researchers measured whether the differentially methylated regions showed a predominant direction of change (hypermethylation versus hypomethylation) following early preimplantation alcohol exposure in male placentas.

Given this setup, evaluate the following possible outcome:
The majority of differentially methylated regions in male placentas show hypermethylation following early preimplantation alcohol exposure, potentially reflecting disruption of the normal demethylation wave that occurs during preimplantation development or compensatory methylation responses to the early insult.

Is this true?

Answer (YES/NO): NO